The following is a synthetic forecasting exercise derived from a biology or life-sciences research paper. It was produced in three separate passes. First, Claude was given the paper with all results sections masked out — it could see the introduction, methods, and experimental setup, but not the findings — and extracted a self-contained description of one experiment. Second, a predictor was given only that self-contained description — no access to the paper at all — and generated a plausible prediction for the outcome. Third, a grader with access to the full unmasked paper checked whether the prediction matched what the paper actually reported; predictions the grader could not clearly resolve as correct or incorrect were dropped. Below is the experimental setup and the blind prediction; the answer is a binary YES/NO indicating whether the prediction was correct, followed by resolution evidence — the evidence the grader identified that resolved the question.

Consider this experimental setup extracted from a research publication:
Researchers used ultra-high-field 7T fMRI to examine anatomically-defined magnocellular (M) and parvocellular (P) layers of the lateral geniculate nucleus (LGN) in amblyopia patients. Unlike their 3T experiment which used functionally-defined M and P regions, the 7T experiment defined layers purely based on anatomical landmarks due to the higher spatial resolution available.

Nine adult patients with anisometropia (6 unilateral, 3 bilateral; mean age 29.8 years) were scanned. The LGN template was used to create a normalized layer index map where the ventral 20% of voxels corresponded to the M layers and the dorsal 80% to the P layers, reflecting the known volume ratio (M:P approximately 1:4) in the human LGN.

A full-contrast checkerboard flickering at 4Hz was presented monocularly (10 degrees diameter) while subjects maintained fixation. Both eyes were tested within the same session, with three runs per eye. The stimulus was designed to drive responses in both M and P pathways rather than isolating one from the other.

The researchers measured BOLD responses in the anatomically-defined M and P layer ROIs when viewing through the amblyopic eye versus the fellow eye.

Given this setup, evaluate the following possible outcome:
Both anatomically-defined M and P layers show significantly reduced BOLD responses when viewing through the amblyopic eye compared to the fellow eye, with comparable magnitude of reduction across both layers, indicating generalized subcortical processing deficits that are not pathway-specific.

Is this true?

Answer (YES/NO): NO